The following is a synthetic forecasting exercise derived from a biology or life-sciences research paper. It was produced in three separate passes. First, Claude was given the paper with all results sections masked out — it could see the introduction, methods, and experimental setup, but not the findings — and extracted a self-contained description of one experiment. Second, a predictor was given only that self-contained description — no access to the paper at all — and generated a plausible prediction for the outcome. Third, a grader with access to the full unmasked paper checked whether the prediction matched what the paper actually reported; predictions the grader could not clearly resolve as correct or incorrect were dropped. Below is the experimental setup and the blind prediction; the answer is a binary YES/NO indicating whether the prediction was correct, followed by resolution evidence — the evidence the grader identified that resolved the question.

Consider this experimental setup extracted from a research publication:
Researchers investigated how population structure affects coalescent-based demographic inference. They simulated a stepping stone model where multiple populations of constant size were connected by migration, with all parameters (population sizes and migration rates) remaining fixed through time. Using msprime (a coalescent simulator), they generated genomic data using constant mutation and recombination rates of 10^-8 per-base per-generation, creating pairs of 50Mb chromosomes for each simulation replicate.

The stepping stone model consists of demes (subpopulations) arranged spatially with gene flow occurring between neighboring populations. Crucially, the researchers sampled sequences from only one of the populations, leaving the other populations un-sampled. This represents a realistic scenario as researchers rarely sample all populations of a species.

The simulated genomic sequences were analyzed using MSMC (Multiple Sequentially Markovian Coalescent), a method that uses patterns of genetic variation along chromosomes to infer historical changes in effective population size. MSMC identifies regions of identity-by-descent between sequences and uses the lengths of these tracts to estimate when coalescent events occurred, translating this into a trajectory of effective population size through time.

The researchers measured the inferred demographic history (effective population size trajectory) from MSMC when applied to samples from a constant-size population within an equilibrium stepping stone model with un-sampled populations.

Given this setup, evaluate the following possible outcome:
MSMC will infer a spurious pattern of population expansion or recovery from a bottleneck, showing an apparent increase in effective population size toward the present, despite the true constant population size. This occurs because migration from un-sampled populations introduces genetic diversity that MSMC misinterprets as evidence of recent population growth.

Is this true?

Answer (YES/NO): NO